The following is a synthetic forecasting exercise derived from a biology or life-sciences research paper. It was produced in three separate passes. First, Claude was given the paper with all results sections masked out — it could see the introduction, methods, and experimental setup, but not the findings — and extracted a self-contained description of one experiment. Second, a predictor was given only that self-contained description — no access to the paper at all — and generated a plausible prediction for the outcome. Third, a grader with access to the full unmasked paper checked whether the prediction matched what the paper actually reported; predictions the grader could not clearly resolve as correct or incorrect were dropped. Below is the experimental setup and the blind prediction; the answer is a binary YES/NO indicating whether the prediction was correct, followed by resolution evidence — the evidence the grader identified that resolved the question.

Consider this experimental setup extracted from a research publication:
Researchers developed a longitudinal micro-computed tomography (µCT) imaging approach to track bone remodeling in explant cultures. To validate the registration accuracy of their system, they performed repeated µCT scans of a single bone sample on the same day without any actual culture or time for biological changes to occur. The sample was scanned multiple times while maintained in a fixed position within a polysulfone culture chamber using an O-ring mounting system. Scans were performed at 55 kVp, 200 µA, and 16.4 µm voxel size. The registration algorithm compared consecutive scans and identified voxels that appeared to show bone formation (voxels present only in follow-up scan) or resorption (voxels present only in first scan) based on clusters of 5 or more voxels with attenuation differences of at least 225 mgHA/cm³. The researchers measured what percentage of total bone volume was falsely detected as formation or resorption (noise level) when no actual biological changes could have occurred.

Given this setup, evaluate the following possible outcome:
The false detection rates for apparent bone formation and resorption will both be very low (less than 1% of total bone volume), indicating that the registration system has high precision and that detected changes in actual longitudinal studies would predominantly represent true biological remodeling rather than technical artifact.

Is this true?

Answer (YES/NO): YES